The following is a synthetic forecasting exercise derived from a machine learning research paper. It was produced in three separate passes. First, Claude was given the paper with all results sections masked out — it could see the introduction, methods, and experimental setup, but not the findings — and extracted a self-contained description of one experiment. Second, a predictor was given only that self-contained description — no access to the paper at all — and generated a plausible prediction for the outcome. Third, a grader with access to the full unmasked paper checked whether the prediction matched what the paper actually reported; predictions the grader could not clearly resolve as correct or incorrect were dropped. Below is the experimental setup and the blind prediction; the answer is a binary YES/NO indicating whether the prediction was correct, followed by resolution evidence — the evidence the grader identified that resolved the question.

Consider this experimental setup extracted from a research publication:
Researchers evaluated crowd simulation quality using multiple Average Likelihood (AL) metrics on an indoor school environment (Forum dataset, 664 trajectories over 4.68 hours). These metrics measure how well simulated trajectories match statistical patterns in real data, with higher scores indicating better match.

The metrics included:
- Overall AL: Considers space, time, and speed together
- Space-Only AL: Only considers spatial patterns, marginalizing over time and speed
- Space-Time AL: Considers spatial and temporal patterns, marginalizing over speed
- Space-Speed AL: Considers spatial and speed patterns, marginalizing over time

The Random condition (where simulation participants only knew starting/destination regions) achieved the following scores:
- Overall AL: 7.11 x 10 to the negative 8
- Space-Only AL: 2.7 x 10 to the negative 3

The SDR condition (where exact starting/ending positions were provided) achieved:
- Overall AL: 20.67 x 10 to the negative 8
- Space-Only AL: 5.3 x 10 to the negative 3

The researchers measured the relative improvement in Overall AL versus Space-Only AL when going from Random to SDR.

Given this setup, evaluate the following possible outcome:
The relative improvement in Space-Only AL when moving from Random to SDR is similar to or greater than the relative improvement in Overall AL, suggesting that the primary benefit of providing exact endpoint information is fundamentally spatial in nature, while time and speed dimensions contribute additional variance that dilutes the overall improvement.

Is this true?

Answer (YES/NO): NO